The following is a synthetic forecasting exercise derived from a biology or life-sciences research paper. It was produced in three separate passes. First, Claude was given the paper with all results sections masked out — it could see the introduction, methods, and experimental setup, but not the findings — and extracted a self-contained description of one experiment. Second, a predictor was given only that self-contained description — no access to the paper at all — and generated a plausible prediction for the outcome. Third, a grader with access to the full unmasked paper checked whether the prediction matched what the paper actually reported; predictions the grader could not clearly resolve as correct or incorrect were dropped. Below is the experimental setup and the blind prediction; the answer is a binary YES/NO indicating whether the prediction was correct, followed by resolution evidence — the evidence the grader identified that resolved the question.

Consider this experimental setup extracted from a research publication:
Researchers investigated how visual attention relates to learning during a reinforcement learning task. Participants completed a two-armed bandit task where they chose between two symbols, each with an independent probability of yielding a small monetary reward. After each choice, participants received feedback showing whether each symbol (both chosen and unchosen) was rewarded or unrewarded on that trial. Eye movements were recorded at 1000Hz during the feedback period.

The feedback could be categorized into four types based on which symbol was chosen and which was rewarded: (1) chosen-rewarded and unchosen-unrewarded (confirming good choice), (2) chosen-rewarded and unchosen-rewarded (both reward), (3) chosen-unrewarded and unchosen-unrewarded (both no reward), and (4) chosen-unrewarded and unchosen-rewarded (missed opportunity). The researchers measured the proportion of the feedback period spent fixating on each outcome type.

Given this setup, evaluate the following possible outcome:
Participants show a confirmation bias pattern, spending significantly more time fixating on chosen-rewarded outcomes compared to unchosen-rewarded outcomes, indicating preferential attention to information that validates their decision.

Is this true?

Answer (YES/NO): NO